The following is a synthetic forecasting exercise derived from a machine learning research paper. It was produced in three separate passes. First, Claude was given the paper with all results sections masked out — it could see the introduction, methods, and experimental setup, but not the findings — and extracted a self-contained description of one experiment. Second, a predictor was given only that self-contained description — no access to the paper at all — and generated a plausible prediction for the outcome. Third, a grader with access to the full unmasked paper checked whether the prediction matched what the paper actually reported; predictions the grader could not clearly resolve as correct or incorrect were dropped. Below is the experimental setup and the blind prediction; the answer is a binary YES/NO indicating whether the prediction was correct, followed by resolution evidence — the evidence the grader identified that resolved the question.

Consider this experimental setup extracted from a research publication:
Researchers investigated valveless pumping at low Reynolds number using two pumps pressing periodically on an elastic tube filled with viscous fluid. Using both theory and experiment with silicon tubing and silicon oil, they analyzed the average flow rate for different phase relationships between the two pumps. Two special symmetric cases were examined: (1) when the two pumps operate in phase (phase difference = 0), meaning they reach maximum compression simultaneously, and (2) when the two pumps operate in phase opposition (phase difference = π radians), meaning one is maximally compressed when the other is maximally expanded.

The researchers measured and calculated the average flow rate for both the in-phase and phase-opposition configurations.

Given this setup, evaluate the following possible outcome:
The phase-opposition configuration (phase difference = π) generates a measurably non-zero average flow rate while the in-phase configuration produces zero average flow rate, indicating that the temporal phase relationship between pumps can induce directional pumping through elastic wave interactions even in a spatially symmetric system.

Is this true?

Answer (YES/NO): NO